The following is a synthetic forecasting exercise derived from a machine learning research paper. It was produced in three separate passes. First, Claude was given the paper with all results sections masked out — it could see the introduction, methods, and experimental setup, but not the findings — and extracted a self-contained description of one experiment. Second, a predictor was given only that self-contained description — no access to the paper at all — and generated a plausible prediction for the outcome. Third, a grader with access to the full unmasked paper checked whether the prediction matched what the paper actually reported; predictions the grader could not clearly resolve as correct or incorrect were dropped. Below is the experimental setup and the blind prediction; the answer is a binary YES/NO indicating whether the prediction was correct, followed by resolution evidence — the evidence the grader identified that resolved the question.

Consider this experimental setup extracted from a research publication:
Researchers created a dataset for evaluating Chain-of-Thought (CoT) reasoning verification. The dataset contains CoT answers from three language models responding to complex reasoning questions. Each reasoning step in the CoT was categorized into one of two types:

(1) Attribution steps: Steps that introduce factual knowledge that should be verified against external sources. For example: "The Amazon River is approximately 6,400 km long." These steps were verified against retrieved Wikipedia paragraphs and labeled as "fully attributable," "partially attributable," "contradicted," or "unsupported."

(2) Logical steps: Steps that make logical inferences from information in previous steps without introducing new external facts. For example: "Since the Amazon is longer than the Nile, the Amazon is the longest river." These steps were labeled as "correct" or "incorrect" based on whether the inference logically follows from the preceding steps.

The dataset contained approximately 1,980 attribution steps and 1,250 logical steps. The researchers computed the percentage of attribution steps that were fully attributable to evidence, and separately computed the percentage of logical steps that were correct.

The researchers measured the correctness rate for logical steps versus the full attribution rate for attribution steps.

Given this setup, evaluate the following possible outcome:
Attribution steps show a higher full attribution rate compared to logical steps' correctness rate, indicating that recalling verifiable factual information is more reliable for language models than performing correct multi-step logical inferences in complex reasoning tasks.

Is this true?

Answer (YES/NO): NO